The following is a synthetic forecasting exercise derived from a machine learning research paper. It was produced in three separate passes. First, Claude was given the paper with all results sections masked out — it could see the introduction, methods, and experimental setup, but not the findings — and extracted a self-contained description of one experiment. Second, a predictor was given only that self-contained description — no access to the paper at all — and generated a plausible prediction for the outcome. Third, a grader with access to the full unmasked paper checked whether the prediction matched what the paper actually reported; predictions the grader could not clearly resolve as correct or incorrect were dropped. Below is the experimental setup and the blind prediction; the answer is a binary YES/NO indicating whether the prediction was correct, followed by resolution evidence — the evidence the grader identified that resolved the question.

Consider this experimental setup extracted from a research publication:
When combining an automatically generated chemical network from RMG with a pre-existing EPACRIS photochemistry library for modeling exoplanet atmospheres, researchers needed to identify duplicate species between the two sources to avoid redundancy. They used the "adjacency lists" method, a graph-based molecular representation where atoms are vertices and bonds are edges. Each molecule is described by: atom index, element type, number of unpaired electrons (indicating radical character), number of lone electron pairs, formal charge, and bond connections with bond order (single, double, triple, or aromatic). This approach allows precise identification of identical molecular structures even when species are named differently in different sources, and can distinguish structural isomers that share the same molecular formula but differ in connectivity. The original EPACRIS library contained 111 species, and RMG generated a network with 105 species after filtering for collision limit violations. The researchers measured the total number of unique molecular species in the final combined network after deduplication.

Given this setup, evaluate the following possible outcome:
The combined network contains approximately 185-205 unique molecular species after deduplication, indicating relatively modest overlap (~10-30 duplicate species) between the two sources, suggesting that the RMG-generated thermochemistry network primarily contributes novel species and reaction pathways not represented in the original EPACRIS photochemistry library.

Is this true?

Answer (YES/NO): NO